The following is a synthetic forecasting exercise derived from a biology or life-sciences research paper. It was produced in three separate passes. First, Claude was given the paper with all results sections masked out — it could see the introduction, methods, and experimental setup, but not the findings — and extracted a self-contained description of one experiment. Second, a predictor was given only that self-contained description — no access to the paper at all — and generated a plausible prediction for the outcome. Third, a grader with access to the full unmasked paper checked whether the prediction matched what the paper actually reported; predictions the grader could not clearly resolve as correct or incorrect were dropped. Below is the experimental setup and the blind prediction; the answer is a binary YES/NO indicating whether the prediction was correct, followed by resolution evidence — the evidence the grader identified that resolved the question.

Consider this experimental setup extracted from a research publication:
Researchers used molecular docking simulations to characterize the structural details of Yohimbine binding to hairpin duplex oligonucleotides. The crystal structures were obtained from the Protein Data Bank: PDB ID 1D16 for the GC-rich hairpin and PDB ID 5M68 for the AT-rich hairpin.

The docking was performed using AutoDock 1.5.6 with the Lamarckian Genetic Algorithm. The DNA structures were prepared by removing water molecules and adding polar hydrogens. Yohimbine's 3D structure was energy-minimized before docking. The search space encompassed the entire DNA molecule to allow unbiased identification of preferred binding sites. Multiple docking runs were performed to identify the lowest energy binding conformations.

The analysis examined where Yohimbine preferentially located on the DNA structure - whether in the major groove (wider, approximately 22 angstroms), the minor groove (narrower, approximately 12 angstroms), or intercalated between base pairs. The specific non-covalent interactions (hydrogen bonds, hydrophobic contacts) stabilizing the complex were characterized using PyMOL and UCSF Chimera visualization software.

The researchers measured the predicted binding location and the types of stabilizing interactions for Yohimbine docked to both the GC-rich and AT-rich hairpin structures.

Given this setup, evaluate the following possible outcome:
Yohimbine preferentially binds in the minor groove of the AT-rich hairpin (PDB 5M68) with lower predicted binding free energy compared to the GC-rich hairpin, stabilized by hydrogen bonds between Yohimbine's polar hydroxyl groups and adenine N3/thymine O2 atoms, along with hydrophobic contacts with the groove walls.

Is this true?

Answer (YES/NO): NO